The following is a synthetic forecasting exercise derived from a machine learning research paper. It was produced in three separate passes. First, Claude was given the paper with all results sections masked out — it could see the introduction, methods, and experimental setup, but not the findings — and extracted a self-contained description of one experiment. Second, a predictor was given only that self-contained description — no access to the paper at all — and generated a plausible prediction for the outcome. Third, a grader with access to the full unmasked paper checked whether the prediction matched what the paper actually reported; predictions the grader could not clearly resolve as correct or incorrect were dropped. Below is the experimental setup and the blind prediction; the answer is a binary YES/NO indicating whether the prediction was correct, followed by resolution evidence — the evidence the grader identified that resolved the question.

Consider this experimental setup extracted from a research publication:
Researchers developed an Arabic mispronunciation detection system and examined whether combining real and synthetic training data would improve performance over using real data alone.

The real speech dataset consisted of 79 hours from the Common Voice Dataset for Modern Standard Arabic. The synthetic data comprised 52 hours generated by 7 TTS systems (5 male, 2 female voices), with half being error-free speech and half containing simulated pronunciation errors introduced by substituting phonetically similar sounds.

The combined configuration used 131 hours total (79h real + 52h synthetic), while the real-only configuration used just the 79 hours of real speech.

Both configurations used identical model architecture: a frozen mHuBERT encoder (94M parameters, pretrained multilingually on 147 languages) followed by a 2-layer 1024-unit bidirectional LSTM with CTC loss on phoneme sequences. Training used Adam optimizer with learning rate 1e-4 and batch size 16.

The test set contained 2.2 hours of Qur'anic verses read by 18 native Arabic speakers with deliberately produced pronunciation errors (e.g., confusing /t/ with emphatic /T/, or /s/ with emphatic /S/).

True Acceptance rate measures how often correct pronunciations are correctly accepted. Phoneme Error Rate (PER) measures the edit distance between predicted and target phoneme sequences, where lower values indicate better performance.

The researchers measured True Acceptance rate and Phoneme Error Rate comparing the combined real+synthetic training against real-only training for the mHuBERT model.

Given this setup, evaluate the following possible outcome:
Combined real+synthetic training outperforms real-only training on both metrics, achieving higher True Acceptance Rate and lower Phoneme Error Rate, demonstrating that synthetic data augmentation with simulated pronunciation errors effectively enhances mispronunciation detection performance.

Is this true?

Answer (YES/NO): YES